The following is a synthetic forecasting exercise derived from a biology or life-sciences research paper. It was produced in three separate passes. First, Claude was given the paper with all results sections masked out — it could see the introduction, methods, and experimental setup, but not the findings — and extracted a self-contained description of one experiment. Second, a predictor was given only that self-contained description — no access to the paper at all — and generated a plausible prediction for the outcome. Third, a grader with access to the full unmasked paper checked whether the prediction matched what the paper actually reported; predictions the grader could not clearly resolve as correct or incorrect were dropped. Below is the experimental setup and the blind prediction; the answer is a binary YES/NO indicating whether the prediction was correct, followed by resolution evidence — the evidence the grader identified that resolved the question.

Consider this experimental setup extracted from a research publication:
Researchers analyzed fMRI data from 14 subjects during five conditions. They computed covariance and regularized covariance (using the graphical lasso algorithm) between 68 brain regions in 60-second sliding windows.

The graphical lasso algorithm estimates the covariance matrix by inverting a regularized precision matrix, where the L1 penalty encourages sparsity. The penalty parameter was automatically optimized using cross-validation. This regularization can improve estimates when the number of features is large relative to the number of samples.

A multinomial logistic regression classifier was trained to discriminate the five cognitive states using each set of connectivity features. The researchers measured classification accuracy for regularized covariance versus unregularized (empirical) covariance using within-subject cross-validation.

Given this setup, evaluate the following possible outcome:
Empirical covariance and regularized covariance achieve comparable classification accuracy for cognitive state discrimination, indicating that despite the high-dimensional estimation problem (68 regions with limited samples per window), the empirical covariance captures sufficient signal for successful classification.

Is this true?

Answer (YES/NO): NO